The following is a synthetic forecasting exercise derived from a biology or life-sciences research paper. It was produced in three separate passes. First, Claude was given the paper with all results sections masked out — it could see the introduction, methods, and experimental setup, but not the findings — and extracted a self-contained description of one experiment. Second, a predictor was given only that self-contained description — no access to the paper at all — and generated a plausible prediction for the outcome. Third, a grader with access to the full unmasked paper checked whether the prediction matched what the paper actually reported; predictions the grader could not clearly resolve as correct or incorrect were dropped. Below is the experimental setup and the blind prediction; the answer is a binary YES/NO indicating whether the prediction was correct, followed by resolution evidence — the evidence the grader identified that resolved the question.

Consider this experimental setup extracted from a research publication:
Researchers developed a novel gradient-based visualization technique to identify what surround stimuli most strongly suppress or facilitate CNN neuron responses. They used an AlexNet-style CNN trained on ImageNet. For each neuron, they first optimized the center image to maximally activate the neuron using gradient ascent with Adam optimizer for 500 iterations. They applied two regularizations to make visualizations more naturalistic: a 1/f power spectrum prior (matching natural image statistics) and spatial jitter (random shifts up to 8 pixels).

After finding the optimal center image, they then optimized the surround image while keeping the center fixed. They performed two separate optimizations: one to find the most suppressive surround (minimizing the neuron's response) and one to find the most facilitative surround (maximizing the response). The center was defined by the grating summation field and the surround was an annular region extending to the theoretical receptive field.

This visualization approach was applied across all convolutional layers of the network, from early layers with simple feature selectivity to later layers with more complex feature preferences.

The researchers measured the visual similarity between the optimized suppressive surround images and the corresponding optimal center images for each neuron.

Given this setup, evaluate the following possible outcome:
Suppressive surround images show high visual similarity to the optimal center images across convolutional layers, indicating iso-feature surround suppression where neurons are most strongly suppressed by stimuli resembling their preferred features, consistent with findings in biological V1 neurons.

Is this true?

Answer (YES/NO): YES